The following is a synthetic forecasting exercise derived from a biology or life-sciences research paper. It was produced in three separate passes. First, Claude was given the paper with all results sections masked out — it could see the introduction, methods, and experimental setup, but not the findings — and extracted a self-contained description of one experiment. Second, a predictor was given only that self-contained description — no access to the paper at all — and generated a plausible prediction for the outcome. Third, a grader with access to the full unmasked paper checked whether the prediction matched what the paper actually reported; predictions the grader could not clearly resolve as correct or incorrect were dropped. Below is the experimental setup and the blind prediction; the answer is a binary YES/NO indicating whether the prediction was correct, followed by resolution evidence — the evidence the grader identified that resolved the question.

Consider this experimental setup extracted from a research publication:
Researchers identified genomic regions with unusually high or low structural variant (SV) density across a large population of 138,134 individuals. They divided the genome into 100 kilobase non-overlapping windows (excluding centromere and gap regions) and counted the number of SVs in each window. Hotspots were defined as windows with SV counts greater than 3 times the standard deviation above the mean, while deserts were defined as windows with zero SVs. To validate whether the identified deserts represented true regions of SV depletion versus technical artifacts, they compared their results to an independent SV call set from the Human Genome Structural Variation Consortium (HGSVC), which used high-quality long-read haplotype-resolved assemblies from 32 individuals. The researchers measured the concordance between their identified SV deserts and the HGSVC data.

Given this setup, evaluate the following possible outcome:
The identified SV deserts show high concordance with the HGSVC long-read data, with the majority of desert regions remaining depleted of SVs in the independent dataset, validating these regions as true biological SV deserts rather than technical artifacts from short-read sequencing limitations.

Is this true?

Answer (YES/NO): NO